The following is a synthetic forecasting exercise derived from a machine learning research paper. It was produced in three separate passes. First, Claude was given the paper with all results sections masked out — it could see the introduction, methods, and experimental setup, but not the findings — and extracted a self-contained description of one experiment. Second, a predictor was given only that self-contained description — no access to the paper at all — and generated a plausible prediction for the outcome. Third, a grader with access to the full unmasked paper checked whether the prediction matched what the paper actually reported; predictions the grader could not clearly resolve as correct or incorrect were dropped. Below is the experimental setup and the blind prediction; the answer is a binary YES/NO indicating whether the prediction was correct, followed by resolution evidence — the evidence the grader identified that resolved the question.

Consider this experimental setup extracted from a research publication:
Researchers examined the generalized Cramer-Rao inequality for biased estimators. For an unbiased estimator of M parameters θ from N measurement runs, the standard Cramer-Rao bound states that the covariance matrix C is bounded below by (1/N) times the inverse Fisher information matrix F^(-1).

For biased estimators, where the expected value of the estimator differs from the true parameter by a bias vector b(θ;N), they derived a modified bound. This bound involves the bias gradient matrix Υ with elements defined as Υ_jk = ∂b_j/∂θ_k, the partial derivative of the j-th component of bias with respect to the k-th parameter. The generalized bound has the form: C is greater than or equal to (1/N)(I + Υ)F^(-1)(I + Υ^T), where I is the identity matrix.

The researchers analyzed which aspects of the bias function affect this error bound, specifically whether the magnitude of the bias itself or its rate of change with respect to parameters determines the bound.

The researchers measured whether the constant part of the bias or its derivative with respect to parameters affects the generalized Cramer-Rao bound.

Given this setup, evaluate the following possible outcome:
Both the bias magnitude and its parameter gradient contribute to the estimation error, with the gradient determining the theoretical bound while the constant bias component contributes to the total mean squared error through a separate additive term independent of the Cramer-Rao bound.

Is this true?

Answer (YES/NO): YES